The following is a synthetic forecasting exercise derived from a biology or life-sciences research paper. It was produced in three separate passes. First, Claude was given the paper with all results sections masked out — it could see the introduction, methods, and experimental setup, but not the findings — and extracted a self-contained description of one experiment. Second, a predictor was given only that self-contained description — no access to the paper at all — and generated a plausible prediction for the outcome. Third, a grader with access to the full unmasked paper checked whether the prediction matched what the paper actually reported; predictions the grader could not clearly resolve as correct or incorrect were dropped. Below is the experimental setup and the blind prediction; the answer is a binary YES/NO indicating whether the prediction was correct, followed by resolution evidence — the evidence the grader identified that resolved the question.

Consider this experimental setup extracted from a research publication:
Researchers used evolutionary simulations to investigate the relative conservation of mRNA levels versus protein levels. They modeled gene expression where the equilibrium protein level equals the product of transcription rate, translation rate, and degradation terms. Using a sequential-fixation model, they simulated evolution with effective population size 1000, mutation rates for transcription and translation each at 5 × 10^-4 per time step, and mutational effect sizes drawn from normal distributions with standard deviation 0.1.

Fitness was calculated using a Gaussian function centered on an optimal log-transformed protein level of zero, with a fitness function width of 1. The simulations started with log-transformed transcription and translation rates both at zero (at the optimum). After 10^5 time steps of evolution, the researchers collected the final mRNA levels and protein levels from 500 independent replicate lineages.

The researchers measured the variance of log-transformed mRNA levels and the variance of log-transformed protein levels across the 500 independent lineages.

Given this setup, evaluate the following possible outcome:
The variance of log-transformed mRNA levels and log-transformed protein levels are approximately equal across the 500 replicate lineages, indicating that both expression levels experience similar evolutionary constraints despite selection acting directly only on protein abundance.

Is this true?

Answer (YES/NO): NO